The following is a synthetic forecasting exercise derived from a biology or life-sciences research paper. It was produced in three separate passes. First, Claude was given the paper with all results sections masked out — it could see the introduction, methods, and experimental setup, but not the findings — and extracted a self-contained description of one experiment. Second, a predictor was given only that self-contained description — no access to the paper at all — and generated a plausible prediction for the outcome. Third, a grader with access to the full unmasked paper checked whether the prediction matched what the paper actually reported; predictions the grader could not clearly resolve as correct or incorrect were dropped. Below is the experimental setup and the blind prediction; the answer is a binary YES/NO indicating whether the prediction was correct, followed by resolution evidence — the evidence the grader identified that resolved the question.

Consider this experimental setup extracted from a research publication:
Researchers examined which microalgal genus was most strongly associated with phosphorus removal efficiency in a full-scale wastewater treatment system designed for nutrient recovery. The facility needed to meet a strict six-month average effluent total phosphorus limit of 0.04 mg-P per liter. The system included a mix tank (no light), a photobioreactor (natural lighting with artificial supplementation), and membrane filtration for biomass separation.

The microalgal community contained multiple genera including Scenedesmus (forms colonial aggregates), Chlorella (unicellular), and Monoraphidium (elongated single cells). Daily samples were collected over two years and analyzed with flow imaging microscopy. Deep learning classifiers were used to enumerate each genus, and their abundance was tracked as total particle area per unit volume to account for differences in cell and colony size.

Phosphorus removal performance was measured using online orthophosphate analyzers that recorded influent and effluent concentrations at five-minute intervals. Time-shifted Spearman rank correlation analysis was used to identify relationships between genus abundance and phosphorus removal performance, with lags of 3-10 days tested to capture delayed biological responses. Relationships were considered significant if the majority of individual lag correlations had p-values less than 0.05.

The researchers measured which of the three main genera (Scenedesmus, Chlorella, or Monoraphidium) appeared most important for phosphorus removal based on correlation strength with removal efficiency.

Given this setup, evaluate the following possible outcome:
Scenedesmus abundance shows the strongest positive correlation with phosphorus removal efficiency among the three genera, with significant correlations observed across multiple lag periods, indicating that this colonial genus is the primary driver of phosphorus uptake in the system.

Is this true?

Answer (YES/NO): YES